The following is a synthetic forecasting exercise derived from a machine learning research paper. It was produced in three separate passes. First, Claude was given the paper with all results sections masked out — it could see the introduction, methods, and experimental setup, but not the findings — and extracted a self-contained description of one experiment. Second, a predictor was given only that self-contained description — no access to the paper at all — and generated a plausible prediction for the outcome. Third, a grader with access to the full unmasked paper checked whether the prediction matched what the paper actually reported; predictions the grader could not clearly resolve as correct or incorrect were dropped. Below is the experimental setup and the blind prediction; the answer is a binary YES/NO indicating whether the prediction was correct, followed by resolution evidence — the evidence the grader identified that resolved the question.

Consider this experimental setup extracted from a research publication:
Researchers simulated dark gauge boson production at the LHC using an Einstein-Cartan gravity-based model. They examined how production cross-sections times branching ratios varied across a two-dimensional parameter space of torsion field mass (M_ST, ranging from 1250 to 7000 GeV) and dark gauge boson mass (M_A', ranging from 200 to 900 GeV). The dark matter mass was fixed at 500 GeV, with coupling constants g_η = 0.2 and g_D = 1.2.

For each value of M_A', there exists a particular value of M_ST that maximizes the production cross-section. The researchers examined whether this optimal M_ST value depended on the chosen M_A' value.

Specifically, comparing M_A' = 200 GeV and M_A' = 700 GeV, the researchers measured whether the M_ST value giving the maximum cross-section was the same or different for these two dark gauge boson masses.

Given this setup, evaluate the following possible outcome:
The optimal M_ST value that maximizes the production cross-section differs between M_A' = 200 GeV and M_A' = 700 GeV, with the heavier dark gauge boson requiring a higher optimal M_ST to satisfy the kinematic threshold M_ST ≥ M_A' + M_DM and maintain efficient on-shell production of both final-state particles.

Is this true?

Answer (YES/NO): YES